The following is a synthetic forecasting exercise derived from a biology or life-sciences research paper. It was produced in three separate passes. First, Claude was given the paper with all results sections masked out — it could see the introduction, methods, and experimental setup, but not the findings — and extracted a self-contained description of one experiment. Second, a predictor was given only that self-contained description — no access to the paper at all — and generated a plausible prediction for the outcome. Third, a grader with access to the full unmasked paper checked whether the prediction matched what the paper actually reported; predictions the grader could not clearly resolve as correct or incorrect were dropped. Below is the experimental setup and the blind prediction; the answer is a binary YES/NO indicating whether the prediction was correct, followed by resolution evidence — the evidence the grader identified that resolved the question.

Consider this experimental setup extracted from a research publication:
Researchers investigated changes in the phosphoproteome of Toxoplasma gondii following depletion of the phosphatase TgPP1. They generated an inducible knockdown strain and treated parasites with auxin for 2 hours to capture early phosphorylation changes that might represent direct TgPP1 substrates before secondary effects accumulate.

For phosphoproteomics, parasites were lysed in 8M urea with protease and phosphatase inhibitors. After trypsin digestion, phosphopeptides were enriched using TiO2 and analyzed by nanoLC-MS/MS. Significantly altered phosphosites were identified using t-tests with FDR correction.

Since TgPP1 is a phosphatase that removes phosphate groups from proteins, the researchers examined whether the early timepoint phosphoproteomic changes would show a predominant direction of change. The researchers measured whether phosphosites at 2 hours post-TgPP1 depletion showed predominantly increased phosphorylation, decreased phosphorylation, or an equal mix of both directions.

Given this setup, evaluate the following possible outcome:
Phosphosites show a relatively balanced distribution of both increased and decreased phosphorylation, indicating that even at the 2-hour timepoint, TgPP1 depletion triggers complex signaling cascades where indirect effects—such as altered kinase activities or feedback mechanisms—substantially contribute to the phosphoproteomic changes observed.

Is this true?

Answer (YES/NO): YES